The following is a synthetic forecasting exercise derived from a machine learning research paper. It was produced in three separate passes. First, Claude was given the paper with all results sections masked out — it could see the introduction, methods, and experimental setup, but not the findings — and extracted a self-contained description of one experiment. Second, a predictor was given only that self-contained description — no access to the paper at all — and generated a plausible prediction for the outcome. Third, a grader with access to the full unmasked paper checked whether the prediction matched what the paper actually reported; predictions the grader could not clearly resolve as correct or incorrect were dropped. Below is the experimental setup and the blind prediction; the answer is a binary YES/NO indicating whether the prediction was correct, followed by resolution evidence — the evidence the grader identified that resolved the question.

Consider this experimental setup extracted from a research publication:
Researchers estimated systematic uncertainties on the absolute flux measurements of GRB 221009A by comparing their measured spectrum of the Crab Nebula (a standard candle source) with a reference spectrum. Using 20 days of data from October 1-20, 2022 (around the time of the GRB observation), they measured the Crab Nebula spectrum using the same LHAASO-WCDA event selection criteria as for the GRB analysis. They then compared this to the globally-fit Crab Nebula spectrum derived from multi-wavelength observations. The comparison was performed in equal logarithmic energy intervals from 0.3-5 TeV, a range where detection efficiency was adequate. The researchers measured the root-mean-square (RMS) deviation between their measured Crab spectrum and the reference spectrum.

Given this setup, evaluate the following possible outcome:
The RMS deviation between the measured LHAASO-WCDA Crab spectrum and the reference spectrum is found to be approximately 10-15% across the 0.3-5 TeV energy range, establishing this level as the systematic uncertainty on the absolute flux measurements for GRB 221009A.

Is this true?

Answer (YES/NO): NO